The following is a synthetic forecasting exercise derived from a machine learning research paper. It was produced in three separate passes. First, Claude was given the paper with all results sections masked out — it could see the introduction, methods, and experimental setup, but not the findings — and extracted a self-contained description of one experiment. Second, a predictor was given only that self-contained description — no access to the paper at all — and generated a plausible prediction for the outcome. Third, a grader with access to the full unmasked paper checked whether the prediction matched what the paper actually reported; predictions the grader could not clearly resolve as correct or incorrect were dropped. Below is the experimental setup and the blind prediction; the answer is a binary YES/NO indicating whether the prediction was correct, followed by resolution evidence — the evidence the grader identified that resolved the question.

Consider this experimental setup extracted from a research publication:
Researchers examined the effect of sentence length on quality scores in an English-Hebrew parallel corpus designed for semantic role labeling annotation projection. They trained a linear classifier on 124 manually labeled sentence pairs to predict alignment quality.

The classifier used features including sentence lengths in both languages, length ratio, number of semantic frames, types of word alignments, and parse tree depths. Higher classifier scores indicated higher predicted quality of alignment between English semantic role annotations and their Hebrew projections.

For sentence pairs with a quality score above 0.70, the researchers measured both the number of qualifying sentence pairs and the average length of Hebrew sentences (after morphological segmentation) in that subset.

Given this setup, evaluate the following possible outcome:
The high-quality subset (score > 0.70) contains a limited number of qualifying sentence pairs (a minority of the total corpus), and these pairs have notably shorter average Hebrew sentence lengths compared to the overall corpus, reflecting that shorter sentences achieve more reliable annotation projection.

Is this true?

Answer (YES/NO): NO